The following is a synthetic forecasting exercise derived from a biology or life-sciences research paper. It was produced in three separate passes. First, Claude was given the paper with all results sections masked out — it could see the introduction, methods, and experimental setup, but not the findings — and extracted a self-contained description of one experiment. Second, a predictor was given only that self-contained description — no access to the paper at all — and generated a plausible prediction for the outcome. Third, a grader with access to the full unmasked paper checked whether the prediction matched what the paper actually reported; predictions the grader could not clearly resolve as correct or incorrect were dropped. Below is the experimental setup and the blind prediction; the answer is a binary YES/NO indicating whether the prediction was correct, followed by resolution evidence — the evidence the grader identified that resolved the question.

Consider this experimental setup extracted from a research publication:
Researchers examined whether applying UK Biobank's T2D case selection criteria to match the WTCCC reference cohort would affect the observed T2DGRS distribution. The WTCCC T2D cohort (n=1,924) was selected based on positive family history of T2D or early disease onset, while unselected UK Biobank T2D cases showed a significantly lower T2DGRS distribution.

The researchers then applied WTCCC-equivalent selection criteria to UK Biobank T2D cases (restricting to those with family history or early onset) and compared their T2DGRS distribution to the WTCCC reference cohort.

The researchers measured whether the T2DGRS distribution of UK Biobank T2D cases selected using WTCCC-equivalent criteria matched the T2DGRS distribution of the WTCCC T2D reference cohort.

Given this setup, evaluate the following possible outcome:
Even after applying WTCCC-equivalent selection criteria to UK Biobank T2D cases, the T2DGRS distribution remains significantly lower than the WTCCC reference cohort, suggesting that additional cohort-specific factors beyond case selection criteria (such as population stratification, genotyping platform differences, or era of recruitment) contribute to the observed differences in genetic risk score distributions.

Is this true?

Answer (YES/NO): NO